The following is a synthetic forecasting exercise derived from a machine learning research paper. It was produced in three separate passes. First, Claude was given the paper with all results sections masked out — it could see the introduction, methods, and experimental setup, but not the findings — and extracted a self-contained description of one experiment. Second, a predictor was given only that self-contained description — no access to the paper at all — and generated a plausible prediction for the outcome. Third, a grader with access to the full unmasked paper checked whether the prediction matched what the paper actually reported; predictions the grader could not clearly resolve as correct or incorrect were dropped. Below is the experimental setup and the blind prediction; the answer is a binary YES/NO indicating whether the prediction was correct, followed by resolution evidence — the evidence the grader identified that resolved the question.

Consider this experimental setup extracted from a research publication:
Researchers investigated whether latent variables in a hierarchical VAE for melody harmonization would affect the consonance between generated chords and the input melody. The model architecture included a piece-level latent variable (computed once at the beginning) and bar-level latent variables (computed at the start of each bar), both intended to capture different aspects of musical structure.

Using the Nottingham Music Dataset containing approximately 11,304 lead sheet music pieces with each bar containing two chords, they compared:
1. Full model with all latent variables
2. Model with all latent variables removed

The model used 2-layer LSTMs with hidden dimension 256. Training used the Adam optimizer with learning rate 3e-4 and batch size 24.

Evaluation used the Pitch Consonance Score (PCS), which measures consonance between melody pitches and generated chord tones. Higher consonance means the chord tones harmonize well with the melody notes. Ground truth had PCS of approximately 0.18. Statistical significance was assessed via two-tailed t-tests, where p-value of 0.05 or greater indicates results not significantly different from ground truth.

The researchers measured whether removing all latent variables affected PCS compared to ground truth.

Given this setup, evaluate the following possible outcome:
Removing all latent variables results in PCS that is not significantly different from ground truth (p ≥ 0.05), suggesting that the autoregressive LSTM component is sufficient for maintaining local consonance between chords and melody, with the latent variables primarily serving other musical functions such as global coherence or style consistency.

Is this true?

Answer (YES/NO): YES